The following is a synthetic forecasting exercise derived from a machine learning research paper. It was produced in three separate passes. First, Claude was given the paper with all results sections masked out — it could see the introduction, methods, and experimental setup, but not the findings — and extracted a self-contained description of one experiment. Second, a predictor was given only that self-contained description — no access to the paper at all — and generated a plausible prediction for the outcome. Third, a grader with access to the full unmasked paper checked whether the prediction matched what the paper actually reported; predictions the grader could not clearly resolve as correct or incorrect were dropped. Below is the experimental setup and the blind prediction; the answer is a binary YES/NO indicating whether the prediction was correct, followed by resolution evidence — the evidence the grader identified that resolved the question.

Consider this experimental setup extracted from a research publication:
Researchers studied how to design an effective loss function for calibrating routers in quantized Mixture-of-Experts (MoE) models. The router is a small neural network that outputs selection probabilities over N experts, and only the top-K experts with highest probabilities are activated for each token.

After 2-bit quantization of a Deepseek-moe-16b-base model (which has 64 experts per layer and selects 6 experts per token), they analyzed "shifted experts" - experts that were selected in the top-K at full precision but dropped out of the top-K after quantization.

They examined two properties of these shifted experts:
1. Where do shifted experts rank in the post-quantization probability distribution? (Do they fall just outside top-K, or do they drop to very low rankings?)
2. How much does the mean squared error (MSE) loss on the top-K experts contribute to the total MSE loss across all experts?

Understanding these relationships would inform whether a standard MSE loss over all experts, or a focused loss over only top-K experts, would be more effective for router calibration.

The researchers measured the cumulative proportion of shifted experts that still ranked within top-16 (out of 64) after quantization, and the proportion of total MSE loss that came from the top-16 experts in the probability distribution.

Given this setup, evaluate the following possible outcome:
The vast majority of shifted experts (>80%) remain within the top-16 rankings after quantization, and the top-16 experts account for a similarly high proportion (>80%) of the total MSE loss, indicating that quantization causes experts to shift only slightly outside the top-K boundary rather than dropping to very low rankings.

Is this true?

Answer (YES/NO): NO